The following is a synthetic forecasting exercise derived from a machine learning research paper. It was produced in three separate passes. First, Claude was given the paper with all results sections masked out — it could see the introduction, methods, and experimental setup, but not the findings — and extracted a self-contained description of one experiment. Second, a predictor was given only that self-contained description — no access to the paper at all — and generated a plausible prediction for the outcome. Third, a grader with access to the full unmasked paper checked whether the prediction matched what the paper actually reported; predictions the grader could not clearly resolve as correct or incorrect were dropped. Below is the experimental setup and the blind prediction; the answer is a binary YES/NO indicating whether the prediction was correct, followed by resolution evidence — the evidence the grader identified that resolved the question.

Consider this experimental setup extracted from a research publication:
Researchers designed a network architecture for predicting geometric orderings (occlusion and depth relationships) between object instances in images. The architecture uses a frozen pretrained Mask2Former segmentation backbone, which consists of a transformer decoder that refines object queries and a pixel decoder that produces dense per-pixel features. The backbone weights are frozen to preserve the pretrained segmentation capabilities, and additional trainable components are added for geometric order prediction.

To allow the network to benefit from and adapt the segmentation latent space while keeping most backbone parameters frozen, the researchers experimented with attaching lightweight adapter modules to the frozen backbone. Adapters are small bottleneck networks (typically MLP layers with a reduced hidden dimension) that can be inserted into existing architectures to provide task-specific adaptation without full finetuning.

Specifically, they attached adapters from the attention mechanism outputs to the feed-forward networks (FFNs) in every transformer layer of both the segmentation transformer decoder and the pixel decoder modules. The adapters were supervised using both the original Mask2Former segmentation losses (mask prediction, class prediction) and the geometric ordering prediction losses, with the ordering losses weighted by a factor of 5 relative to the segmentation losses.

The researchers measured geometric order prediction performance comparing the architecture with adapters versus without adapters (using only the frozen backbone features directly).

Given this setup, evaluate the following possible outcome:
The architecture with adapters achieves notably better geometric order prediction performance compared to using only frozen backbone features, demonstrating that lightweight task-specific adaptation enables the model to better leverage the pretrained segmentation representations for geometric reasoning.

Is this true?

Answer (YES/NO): YES